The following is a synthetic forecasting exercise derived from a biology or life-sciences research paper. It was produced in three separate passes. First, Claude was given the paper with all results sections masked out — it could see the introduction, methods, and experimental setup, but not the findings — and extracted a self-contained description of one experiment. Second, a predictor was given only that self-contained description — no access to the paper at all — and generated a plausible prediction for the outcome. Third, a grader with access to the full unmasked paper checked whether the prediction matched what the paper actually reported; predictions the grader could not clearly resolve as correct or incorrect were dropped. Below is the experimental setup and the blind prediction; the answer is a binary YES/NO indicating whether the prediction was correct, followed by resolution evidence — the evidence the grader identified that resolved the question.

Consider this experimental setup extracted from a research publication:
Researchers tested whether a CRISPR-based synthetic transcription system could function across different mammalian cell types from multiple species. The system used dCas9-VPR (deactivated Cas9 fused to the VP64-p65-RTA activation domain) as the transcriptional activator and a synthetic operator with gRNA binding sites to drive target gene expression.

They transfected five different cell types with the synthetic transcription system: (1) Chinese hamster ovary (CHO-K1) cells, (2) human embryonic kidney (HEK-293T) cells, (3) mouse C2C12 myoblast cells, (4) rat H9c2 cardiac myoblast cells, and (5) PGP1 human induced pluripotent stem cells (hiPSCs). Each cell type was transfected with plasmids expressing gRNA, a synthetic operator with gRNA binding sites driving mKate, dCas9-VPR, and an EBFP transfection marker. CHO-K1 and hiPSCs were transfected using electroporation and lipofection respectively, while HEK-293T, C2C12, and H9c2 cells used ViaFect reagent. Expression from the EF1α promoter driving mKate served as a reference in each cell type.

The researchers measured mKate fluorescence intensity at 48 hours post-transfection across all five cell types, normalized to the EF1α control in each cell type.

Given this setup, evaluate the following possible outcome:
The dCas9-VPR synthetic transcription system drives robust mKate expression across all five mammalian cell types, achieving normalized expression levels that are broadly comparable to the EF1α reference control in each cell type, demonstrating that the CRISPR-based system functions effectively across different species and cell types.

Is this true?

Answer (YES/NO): NO